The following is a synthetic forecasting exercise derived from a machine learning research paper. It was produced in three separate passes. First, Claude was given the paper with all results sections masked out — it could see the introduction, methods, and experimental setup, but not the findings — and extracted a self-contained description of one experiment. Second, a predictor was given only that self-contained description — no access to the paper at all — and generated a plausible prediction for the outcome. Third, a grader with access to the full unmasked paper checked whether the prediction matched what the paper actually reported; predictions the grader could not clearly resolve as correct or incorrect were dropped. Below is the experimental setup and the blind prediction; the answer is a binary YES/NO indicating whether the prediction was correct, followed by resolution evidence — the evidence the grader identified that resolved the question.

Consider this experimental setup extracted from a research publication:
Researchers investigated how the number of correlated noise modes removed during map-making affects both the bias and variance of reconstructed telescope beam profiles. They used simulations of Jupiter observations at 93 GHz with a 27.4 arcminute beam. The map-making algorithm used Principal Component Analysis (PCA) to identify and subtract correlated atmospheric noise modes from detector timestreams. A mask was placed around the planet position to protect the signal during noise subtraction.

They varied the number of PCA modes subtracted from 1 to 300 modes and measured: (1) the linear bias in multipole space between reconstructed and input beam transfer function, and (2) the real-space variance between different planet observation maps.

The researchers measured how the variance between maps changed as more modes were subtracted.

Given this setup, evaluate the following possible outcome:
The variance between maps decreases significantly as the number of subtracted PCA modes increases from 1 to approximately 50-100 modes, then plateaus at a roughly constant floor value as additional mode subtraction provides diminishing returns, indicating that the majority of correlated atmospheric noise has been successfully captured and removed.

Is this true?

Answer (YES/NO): NO